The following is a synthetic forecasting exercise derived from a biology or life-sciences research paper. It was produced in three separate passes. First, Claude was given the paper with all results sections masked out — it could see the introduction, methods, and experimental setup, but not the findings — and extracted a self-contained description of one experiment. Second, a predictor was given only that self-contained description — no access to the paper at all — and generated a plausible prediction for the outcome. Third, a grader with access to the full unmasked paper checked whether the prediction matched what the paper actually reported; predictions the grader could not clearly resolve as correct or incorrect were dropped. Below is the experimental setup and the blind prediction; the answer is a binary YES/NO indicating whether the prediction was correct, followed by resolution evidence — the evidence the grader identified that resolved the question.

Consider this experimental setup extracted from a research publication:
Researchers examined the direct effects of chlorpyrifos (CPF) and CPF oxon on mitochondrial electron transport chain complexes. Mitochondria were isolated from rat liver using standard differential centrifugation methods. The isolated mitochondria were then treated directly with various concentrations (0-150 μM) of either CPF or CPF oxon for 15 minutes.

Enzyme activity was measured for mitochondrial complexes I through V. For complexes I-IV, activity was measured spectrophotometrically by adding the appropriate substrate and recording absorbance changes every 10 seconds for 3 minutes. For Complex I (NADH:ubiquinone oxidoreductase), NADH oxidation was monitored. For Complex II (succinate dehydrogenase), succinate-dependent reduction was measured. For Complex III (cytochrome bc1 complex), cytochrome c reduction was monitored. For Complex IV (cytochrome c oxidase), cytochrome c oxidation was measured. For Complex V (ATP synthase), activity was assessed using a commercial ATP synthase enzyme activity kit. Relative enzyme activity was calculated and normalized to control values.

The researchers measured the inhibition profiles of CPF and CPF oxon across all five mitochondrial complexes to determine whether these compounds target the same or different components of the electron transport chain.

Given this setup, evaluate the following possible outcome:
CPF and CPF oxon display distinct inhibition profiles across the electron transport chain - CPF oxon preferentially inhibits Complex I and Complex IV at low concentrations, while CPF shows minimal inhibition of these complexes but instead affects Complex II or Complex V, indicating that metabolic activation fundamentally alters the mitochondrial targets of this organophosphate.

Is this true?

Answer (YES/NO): NO